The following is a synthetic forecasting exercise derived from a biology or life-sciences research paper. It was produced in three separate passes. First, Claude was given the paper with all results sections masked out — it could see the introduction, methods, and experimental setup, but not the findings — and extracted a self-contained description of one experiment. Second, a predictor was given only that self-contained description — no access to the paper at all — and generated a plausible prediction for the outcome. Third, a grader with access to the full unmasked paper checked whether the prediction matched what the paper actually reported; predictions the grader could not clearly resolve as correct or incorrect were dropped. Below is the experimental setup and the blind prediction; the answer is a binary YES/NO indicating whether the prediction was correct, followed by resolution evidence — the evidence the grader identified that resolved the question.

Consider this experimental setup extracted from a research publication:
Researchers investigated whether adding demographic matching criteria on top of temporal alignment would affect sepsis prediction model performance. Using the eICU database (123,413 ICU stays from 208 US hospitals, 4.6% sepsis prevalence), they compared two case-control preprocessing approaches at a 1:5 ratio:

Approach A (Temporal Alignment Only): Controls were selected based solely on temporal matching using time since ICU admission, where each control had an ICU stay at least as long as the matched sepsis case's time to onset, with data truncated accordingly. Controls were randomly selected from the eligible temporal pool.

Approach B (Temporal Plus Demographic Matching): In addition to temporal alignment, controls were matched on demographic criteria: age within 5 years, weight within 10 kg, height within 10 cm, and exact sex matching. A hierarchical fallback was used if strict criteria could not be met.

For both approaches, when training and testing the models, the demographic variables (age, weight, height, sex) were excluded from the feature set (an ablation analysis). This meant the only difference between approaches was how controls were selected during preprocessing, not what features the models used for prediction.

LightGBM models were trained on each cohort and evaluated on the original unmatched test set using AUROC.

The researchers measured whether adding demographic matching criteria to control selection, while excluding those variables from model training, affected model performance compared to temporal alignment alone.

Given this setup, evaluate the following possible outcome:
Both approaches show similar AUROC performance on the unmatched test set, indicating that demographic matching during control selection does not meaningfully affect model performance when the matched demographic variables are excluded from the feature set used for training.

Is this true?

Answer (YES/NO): YES